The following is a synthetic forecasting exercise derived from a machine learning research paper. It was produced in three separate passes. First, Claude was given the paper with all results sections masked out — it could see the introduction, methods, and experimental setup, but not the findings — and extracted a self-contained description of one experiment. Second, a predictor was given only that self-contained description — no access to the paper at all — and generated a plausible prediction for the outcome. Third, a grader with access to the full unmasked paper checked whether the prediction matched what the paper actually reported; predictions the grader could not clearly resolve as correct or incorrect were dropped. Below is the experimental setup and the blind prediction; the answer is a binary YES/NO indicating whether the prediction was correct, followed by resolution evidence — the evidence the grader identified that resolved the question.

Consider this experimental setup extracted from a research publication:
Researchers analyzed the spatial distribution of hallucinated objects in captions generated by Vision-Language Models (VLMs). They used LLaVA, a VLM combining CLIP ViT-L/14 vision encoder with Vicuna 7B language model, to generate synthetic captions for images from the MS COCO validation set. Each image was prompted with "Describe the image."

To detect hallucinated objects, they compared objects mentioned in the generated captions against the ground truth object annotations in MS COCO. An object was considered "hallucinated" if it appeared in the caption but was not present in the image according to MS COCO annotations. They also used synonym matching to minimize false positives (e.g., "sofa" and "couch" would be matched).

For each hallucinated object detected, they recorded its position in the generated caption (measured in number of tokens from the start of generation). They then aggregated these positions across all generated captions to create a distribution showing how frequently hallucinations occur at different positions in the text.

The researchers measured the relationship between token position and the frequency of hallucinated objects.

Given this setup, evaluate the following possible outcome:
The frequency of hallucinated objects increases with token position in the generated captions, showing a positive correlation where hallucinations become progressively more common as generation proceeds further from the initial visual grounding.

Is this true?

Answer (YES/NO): YES